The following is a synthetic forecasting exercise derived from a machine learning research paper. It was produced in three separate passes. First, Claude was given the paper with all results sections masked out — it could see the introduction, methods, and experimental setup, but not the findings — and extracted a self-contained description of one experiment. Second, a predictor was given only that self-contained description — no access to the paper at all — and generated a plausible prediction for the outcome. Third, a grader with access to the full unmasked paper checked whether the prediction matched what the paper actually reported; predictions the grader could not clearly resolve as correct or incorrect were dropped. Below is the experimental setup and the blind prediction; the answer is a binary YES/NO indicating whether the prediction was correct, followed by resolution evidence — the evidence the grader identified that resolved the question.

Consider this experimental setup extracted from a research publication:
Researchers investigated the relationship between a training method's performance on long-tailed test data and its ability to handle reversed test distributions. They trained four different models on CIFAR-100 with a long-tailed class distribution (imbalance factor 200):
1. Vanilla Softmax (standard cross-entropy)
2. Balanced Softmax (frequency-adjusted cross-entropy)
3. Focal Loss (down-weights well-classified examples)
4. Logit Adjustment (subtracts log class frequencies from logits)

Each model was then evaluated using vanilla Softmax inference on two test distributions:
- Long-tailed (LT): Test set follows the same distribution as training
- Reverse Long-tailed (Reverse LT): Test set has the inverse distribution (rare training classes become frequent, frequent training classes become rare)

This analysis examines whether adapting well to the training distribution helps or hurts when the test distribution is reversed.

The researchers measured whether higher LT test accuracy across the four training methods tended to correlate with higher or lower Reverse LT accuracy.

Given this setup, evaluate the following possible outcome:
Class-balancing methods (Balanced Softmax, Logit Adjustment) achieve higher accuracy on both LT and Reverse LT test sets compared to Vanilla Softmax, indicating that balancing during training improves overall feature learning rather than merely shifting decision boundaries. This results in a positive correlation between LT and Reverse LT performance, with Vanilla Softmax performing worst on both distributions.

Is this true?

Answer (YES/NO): NO